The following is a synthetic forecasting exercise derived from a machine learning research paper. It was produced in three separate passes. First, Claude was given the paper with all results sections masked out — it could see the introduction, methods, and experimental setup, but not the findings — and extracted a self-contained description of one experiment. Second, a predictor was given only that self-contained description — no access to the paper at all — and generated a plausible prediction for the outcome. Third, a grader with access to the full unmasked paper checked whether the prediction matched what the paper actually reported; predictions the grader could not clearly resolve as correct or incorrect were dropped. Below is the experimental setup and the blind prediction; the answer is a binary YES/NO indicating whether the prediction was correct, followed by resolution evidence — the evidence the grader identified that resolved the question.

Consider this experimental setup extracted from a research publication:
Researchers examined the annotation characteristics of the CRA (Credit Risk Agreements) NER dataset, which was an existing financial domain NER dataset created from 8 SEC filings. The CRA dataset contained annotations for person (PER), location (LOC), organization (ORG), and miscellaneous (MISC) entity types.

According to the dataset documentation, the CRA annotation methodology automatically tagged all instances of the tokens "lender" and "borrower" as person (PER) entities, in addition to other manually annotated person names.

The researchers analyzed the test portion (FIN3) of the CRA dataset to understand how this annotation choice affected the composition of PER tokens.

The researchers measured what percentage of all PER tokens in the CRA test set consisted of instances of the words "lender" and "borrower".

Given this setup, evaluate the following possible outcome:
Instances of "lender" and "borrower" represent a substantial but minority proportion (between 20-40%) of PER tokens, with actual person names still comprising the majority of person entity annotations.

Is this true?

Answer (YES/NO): NO